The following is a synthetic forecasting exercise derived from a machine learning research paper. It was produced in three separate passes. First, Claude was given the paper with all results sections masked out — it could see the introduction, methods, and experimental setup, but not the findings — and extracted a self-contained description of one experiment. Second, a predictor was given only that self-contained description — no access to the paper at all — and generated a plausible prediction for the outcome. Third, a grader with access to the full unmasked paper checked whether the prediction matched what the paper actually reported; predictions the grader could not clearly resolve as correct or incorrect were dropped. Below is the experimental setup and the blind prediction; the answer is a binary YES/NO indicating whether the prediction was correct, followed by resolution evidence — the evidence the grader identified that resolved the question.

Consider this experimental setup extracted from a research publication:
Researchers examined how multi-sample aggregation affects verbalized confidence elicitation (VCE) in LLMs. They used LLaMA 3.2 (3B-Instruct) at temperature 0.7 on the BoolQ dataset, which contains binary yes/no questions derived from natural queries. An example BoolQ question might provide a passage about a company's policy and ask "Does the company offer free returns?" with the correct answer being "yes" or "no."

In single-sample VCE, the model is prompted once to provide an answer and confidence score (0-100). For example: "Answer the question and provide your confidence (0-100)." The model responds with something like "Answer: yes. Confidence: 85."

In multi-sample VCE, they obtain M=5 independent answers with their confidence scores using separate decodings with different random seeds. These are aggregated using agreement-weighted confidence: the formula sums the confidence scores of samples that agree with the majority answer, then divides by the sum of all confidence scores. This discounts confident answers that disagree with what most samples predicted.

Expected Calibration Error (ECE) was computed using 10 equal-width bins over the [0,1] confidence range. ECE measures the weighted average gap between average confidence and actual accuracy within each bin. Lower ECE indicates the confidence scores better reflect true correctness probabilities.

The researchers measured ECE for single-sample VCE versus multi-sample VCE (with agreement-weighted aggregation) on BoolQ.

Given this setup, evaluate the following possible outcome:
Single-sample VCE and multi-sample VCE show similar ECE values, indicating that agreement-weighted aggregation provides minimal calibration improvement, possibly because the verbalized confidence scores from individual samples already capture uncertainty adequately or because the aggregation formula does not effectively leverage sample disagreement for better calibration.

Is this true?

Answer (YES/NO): NO